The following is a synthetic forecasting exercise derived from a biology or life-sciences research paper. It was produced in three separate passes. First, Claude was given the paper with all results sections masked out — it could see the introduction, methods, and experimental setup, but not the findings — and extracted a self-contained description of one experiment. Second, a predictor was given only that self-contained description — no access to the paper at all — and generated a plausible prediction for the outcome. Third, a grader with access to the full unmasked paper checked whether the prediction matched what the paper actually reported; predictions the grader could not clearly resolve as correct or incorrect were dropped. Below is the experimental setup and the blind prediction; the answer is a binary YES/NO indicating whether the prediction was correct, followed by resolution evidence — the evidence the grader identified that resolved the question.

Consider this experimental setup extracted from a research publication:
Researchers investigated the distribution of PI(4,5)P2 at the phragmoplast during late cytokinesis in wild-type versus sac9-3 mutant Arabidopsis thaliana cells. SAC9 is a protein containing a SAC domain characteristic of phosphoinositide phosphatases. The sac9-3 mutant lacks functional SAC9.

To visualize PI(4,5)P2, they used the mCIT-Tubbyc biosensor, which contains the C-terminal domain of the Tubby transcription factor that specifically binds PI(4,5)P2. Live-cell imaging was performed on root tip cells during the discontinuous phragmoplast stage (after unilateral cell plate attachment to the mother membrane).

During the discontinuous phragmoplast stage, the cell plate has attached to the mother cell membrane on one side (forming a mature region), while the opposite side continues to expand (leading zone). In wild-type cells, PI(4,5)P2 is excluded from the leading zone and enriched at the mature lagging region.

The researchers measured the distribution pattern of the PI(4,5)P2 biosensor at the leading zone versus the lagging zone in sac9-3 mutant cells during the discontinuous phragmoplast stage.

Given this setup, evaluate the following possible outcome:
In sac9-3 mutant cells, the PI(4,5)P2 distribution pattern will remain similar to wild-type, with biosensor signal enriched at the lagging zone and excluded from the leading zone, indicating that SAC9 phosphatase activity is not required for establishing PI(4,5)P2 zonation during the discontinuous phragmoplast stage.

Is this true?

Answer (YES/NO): NO